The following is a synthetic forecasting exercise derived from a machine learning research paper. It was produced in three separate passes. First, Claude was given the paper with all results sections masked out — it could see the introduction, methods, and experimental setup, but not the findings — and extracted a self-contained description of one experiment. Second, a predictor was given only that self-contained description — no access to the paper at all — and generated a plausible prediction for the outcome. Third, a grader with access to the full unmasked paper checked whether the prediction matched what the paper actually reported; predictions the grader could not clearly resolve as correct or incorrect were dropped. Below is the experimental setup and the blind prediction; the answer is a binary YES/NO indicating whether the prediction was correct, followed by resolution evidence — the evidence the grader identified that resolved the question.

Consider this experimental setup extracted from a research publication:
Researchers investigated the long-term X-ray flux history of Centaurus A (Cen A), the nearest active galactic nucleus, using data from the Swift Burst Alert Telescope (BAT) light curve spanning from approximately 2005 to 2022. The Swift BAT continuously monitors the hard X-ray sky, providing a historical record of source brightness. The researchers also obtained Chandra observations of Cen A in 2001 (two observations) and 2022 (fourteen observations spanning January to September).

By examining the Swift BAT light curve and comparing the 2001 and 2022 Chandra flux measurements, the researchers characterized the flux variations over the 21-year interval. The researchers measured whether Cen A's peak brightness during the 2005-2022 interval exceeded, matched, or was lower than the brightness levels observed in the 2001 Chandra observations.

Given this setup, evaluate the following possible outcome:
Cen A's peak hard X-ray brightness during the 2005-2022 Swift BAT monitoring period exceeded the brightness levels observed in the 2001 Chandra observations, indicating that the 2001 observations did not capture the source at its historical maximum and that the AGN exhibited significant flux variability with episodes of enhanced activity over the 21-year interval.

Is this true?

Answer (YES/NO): YES